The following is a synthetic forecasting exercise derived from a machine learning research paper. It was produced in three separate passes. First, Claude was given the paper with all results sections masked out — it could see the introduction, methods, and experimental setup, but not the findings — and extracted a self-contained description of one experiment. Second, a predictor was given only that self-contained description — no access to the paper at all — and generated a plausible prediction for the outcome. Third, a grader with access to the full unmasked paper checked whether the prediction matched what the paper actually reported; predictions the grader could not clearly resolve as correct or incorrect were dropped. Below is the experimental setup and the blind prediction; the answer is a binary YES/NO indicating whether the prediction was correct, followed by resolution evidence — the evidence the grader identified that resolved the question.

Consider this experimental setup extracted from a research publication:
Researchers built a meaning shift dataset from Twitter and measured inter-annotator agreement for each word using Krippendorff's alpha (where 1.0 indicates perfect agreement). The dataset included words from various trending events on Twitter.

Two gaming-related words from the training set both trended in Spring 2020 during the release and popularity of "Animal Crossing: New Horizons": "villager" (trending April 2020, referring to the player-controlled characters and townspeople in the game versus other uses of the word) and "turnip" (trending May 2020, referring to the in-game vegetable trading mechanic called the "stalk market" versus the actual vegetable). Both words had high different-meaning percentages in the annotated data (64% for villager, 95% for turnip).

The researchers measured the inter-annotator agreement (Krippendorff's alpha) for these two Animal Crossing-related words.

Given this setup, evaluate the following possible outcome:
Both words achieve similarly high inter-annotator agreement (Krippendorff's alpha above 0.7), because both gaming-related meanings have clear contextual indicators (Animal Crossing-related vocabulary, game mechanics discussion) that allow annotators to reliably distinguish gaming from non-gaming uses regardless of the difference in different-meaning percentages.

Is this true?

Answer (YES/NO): NO